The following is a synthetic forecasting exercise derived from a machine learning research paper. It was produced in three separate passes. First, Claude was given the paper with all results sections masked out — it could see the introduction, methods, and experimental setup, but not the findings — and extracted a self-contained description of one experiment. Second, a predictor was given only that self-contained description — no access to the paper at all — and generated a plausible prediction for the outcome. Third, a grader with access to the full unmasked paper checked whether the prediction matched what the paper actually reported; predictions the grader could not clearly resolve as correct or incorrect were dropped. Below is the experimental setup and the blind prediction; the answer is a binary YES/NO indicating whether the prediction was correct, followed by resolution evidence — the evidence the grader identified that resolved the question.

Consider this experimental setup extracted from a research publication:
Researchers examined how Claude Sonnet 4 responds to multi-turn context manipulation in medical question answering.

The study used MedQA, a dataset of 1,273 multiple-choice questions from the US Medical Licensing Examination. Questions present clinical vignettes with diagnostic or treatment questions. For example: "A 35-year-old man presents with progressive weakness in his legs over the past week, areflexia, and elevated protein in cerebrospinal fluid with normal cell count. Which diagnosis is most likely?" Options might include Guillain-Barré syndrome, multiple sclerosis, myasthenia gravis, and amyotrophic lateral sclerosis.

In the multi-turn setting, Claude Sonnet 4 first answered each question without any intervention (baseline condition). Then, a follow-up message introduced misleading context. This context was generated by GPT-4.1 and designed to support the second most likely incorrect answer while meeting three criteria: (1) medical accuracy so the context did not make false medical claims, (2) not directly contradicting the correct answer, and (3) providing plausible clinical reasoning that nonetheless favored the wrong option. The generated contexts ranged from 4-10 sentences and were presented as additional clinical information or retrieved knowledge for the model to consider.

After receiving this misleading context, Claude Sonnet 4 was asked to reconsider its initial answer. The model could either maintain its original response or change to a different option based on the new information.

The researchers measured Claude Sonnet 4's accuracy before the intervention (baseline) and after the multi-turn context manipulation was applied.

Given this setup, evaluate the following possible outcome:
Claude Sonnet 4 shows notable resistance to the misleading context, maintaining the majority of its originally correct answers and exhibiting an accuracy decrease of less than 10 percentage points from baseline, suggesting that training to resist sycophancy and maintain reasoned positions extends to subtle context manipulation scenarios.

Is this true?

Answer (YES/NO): NO